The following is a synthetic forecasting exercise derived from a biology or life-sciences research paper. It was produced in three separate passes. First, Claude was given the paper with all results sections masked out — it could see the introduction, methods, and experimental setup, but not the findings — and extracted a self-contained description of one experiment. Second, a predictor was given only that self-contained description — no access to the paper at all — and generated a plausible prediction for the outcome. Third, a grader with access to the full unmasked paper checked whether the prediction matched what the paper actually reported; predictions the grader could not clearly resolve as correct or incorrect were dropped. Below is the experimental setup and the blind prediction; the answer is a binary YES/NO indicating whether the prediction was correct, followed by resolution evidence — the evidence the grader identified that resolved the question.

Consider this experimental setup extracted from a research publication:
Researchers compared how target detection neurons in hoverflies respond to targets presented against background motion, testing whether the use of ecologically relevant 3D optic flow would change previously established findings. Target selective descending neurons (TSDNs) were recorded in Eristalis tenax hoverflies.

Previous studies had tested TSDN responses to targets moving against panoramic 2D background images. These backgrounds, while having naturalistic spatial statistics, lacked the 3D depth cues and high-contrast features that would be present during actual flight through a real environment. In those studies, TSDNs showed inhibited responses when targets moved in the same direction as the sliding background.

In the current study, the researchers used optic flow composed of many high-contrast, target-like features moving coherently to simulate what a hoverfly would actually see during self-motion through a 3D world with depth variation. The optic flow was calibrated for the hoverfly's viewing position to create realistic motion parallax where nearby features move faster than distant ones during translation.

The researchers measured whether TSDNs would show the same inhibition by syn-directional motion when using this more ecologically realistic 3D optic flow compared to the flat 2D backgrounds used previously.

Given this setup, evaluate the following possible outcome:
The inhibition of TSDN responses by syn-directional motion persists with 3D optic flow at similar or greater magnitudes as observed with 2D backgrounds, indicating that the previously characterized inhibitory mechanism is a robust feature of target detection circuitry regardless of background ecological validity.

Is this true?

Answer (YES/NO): YES